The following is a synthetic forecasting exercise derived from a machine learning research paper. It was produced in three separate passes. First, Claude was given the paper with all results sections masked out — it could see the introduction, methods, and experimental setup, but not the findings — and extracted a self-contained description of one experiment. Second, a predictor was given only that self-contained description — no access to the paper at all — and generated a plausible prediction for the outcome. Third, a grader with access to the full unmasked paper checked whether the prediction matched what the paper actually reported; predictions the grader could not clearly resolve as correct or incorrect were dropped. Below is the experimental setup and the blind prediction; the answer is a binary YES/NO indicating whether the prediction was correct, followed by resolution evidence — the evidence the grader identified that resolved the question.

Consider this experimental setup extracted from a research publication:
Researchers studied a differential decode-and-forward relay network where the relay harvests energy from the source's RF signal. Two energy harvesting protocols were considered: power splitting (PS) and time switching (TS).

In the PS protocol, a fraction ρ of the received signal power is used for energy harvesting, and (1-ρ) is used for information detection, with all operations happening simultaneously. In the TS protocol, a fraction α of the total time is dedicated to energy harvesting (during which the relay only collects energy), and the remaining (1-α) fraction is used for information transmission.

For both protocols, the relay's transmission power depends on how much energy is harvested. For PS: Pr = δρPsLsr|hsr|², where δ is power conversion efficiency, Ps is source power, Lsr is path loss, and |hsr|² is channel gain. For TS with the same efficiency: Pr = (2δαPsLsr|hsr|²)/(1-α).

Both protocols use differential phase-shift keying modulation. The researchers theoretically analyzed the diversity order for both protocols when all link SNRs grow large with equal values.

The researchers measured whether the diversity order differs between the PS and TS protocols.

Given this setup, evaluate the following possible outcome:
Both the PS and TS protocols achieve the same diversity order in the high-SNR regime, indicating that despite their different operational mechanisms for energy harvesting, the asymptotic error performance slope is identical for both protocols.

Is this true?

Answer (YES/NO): YES